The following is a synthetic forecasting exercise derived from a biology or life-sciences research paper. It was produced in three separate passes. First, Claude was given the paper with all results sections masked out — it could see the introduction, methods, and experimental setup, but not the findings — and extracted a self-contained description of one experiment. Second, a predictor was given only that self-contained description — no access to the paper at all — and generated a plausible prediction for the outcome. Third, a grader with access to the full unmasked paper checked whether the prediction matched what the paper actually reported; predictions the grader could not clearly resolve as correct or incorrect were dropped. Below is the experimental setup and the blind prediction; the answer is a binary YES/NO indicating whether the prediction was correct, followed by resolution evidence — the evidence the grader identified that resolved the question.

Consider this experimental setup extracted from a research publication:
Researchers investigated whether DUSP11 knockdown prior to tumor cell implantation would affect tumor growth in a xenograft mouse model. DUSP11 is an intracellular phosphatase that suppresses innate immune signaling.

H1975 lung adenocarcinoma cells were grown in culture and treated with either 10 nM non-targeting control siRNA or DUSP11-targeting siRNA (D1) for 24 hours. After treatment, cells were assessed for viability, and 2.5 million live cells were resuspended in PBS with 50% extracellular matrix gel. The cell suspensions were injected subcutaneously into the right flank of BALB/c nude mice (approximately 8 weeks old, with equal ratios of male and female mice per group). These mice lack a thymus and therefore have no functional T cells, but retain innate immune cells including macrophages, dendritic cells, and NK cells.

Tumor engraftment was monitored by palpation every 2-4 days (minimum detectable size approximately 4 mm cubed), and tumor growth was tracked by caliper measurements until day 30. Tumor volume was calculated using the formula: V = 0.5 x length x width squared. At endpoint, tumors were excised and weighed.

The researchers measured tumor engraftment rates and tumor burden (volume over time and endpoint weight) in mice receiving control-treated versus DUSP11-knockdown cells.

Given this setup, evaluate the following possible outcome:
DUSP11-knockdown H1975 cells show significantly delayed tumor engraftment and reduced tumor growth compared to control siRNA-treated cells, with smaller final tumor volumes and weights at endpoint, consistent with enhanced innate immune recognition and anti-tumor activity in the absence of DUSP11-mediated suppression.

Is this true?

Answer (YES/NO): NO